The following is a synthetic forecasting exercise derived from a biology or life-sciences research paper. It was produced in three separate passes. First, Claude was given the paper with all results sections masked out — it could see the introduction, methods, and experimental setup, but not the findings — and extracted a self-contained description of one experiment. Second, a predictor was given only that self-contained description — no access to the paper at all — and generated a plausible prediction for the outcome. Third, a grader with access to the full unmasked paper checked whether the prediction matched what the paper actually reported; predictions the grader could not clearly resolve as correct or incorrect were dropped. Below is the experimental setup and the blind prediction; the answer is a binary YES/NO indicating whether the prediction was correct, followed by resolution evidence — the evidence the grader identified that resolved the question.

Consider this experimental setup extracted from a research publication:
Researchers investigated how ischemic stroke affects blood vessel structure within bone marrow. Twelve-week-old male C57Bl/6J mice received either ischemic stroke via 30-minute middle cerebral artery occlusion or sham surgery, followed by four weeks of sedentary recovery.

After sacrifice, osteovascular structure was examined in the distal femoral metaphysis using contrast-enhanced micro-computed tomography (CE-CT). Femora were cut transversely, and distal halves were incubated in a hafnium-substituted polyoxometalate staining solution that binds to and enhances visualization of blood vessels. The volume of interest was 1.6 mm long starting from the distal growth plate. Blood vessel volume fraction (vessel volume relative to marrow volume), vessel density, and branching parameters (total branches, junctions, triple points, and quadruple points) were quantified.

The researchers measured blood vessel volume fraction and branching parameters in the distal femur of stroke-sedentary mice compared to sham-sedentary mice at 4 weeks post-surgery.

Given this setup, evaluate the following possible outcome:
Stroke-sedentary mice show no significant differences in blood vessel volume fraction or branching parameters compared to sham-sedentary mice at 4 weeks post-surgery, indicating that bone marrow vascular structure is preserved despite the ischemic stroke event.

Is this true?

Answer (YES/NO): NO